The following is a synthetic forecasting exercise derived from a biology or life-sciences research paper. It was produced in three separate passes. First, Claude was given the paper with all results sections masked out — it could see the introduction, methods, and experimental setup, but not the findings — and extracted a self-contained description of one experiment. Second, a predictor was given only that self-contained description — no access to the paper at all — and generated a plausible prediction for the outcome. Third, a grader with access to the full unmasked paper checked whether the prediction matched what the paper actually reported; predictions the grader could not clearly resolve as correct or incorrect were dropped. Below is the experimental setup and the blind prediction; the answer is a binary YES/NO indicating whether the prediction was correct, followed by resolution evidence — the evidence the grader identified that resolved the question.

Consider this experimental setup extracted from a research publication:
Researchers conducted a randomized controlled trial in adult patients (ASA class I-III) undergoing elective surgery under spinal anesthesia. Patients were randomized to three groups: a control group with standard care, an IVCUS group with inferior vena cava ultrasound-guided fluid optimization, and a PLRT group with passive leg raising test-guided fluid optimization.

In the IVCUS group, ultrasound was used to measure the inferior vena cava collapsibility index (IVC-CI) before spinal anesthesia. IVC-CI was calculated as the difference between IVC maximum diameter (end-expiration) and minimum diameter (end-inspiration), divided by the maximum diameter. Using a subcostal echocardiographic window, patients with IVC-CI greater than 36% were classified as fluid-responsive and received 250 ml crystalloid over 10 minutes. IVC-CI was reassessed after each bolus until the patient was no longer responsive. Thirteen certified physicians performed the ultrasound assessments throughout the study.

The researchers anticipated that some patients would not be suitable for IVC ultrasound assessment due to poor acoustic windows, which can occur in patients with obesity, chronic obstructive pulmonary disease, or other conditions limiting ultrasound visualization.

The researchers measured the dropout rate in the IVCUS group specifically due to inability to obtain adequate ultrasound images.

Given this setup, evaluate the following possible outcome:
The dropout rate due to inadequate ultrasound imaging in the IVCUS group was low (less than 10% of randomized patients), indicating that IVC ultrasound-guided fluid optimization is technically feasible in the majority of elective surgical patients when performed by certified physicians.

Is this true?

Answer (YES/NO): NO